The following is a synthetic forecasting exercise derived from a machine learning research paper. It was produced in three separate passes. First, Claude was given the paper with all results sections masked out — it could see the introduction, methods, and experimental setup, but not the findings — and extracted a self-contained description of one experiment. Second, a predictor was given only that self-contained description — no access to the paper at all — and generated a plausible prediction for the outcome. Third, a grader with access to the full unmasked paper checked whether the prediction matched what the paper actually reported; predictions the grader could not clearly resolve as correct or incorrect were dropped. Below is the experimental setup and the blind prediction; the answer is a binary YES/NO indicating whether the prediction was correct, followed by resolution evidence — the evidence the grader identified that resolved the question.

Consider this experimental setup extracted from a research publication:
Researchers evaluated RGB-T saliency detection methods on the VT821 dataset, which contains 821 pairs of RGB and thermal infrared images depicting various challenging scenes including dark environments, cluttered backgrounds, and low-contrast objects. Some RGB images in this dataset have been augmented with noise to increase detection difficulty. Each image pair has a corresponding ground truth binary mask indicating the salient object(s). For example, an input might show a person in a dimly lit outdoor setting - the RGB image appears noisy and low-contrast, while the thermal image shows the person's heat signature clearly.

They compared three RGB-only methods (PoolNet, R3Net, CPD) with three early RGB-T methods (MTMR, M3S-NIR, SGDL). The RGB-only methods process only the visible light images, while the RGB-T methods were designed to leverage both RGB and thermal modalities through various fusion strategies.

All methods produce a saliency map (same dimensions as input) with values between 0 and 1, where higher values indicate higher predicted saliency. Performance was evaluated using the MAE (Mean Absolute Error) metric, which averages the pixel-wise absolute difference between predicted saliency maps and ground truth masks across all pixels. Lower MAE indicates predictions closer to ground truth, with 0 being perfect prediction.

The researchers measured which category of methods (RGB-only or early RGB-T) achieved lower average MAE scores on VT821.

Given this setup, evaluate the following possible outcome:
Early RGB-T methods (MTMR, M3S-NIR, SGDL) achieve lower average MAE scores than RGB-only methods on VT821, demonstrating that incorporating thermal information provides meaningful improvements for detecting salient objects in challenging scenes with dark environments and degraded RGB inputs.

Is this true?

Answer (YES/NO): NO